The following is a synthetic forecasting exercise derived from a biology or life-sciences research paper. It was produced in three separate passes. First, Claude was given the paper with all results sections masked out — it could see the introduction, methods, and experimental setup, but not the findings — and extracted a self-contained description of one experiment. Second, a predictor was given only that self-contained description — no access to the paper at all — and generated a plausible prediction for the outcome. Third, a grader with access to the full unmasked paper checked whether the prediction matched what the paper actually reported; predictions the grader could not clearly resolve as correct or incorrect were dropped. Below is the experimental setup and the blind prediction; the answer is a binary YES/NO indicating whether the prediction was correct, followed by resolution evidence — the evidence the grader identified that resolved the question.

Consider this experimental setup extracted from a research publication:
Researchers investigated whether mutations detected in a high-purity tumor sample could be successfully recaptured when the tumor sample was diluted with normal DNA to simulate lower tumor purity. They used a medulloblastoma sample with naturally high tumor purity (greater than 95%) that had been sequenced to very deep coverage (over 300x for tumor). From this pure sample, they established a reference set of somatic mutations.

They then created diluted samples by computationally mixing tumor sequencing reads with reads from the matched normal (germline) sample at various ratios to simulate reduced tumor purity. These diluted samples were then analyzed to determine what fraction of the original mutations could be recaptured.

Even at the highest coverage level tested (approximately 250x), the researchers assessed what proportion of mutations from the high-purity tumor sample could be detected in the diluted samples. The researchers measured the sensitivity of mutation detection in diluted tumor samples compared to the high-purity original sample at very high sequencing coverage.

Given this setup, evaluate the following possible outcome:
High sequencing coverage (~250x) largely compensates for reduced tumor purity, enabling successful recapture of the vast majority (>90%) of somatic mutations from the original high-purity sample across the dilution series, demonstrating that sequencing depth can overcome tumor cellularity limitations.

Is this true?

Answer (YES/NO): NO